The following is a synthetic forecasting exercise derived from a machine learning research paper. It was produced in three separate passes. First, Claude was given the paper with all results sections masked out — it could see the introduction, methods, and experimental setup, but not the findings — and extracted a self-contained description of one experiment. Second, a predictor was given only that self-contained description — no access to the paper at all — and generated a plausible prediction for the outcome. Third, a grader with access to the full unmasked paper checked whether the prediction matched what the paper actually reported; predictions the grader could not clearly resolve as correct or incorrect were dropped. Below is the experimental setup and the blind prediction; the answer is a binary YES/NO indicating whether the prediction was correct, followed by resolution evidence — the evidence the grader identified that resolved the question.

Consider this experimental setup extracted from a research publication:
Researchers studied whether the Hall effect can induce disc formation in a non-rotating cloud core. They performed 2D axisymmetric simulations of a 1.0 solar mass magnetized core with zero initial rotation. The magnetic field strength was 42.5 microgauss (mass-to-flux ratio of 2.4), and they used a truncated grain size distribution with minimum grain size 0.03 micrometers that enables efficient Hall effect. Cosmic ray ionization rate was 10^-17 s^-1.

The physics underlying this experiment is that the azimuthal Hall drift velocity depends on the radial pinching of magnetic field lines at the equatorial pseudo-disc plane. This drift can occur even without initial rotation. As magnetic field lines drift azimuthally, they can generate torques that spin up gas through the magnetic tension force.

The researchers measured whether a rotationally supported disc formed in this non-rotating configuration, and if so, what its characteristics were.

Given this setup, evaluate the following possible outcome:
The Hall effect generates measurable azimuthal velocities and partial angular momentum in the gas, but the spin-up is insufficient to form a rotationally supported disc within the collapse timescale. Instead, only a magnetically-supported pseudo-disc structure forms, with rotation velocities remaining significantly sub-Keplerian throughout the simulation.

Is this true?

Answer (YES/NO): NO